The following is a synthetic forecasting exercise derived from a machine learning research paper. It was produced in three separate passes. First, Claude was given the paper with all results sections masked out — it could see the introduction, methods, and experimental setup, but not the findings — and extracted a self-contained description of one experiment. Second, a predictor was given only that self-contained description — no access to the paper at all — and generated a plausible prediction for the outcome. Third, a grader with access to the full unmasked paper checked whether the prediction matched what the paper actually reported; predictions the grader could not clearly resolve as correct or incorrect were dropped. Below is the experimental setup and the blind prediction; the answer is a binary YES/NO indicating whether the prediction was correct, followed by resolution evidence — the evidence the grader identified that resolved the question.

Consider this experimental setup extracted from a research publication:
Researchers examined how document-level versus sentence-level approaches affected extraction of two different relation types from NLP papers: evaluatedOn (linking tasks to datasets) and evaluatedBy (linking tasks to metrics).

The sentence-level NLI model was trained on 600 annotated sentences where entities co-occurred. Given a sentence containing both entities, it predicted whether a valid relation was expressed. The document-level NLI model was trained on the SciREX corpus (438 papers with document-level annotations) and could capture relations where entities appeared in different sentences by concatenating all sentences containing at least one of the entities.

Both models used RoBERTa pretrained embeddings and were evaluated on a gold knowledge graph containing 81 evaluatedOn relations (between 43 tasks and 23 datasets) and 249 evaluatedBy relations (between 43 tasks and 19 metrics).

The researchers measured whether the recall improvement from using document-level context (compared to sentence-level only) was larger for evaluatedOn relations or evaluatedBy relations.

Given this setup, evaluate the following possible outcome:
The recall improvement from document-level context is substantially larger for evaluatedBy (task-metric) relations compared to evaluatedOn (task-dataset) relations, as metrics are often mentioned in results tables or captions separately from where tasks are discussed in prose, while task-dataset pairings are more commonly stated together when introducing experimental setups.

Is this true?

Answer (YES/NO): NO